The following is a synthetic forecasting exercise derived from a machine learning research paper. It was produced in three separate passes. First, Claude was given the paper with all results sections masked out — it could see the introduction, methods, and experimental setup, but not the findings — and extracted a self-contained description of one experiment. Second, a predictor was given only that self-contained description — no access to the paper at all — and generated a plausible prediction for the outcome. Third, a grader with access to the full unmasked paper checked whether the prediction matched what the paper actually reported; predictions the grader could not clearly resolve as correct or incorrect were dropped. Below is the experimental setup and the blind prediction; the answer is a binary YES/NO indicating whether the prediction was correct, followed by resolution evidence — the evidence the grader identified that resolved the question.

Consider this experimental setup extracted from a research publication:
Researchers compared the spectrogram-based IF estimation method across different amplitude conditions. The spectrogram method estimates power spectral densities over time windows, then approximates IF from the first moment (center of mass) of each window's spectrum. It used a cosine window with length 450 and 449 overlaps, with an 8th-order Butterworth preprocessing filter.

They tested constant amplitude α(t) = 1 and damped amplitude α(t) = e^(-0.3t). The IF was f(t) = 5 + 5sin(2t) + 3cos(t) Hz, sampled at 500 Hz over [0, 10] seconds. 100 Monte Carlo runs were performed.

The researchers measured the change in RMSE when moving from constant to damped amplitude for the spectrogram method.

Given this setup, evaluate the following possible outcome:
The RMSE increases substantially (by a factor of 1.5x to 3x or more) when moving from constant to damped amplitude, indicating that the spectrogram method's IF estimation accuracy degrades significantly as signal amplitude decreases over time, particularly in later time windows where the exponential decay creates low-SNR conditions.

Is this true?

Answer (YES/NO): NO